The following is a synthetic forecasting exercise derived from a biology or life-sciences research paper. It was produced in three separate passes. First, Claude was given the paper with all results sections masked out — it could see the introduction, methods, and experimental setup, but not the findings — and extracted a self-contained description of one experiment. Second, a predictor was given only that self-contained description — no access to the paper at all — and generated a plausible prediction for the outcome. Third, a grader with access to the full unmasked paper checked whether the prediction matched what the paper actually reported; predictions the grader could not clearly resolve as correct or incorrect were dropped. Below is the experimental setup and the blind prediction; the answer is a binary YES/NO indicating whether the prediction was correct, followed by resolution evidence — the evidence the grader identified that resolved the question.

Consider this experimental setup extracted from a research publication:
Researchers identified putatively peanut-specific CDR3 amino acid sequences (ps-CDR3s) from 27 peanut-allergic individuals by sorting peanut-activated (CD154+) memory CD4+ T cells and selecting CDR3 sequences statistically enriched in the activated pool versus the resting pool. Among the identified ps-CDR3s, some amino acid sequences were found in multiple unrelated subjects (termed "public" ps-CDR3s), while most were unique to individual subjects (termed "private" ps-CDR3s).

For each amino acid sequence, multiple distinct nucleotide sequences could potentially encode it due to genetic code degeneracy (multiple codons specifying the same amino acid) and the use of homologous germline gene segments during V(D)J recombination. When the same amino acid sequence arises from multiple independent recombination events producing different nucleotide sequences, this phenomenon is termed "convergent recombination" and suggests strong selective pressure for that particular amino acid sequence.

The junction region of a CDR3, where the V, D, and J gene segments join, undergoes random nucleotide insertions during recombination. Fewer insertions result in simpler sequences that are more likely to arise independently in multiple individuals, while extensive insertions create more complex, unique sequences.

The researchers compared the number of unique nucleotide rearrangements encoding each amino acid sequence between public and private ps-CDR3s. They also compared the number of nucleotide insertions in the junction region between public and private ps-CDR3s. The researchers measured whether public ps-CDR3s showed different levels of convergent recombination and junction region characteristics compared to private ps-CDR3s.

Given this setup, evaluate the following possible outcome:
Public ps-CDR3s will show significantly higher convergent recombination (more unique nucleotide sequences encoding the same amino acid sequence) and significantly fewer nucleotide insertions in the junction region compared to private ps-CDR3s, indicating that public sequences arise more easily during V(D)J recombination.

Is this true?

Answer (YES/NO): YES